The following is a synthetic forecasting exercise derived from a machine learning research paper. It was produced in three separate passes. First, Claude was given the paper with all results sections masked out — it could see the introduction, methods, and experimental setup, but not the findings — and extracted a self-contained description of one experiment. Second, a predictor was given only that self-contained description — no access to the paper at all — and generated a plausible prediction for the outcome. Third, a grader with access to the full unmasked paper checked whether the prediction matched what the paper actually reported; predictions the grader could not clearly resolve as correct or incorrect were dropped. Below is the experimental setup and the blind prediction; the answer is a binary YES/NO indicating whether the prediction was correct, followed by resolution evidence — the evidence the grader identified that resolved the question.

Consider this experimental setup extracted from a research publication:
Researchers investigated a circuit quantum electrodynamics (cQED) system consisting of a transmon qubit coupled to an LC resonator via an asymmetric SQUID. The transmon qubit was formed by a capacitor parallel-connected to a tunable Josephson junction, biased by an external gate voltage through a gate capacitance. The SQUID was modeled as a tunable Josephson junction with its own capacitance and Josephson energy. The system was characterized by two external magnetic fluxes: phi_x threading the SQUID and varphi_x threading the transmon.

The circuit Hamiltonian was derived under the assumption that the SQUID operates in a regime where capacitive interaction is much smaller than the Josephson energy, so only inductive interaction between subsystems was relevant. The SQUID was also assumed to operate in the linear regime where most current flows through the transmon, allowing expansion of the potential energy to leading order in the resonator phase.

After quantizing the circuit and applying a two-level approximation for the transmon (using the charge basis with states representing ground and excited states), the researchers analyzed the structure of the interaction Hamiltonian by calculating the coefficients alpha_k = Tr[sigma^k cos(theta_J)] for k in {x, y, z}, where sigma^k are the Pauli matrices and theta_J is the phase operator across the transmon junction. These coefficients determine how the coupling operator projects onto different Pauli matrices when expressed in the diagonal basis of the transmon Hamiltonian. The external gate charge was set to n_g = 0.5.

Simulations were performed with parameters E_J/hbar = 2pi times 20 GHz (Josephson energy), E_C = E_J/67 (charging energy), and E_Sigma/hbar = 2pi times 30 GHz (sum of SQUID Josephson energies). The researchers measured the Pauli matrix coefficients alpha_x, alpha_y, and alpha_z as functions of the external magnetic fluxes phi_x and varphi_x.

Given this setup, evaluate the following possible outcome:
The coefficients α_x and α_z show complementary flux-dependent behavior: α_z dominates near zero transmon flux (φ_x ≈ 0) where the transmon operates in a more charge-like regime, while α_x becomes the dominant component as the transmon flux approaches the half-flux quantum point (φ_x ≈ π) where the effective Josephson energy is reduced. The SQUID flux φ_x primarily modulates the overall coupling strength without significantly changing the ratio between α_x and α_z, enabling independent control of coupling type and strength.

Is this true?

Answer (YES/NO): NO